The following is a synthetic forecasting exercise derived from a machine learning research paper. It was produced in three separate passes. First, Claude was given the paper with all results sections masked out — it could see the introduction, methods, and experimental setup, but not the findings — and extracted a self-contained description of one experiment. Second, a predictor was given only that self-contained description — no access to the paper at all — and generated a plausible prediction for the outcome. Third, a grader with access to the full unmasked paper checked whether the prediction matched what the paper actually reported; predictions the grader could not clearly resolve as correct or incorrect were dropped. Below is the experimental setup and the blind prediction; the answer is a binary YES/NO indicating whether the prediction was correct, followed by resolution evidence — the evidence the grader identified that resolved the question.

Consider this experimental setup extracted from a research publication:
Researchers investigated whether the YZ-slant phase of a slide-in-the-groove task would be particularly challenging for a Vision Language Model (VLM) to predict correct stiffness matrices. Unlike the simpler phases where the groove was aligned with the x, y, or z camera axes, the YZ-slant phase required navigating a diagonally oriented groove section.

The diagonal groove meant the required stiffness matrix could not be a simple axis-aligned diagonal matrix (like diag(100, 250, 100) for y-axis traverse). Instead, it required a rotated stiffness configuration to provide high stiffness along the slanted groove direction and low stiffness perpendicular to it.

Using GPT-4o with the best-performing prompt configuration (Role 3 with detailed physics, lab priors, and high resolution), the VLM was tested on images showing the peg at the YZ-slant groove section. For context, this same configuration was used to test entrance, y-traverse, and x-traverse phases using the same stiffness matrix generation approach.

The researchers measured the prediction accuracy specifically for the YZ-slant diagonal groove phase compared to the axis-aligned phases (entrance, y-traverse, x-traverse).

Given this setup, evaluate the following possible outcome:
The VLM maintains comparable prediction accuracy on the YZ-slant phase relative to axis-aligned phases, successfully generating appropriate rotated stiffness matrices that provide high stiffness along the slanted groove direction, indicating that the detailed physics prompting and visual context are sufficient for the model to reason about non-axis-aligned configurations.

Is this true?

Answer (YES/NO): NO